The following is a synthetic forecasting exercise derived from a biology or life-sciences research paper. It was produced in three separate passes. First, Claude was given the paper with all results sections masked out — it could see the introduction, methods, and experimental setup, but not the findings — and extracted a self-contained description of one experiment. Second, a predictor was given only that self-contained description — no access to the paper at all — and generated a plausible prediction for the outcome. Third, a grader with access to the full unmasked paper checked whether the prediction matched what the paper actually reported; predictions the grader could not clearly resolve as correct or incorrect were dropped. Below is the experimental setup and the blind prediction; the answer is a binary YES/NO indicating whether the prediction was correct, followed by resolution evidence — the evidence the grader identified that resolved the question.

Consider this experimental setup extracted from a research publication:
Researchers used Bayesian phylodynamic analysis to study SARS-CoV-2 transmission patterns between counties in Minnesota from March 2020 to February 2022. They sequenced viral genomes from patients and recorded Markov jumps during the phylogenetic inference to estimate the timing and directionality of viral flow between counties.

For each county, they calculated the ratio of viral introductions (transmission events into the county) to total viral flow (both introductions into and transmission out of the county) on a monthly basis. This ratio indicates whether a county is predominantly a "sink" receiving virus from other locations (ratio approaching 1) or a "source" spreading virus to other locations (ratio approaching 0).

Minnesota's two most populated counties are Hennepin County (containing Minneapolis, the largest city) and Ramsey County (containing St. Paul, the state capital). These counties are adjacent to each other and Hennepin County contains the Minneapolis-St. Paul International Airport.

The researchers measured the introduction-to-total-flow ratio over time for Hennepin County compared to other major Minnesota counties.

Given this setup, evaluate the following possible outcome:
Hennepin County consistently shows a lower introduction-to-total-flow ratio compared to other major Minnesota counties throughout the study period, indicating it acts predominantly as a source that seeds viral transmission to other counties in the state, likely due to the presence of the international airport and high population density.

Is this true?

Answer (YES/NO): YES